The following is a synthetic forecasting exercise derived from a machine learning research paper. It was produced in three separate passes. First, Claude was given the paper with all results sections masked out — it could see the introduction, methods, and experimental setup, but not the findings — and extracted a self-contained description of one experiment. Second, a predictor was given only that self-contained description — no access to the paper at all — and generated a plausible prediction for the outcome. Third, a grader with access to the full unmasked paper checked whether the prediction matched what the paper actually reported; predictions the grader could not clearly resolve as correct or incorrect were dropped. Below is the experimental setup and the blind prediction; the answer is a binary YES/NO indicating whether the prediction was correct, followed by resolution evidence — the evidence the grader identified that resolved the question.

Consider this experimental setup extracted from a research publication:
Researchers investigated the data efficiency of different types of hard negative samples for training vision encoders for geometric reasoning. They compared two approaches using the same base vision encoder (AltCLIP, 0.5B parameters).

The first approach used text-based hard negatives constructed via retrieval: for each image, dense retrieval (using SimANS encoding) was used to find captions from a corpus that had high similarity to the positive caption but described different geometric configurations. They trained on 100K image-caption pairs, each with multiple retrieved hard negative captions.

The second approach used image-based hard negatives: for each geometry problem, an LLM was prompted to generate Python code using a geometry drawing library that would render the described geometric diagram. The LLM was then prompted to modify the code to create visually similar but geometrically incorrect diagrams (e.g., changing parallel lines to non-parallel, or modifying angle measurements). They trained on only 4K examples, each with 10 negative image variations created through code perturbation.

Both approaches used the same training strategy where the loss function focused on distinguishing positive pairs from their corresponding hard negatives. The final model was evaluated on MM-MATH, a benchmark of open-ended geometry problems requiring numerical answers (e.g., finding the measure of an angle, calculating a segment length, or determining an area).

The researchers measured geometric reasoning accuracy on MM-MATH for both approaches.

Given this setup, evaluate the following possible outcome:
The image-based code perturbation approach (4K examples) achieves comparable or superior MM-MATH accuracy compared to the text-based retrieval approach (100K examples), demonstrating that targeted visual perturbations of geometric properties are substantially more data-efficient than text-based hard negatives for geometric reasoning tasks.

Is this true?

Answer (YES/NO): YES